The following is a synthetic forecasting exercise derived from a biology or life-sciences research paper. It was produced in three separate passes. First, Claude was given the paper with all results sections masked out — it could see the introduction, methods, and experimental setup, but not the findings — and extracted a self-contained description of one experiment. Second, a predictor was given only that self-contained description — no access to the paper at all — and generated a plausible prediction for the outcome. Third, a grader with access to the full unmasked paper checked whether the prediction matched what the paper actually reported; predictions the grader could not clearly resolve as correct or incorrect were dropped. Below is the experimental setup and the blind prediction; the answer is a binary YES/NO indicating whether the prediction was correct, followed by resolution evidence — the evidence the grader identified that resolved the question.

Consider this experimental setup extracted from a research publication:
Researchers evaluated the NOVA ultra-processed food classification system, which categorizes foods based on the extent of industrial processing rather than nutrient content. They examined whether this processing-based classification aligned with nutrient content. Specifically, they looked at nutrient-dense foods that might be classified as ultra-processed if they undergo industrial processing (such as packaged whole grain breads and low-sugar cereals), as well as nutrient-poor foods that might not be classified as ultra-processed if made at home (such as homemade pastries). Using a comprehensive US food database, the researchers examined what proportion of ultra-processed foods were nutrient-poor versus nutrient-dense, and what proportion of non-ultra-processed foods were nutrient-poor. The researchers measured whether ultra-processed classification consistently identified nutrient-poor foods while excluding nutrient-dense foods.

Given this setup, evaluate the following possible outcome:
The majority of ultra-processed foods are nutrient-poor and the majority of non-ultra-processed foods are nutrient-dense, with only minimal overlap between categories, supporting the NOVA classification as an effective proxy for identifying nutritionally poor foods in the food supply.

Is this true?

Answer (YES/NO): NO